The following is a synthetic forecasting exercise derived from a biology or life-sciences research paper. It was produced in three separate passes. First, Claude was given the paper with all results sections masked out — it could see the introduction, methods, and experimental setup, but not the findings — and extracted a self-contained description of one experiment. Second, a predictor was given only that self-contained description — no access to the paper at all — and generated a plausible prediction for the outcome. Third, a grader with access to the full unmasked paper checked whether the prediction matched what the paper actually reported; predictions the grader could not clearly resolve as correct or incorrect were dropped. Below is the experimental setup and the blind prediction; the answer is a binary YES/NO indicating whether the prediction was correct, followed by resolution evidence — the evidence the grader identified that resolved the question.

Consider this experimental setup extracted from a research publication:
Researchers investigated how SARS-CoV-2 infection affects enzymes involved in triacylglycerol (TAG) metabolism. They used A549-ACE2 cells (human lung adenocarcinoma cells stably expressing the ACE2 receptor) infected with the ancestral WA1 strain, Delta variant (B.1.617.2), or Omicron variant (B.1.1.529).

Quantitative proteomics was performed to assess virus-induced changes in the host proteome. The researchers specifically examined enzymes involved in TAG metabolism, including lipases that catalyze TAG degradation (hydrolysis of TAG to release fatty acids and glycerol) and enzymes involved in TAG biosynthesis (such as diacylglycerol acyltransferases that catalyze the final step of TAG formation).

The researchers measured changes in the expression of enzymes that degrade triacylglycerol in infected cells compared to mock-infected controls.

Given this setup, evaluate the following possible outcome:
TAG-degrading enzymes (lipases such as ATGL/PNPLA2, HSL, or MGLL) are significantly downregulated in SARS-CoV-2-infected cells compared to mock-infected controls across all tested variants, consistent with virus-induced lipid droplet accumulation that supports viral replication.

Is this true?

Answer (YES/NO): NO